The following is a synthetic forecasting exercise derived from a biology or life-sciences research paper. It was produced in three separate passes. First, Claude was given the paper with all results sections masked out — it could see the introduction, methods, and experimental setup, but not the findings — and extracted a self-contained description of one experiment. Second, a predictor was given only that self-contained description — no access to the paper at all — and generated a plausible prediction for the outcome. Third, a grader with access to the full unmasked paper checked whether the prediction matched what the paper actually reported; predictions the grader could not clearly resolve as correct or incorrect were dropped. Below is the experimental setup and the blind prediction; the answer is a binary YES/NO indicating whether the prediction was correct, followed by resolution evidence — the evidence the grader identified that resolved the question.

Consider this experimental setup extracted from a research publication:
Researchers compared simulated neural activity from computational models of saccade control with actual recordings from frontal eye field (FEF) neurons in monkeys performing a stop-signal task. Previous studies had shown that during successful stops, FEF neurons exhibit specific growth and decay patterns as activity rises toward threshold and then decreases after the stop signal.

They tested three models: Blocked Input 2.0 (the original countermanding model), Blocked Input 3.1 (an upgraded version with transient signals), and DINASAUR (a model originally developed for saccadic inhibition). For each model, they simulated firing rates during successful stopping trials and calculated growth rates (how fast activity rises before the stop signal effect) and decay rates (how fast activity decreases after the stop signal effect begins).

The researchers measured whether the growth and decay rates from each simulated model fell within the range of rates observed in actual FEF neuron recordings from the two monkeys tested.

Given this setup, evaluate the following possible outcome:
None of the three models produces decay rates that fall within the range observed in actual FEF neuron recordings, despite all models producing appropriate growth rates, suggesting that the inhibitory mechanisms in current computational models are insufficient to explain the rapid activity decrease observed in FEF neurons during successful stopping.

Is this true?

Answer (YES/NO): NO